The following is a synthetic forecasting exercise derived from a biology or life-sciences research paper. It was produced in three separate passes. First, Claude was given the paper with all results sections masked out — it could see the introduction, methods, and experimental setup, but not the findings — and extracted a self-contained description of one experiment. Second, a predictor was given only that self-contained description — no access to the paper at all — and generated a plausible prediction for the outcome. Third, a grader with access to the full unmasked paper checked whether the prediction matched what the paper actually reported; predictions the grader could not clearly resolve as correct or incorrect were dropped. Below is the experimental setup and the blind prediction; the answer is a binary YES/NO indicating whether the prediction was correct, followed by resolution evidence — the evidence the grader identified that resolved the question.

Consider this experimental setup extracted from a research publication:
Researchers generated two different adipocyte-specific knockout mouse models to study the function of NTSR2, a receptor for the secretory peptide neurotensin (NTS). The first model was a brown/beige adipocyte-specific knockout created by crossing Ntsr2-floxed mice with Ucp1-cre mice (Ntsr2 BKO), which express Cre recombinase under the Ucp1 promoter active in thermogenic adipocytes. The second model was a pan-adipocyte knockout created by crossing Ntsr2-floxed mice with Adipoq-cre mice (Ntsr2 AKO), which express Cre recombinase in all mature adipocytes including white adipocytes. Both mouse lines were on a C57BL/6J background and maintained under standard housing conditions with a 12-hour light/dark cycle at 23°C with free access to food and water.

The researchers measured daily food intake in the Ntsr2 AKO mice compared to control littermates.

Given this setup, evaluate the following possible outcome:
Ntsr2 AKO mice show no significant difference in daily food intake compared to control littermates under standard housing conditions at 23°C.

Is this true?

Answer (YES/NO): NO